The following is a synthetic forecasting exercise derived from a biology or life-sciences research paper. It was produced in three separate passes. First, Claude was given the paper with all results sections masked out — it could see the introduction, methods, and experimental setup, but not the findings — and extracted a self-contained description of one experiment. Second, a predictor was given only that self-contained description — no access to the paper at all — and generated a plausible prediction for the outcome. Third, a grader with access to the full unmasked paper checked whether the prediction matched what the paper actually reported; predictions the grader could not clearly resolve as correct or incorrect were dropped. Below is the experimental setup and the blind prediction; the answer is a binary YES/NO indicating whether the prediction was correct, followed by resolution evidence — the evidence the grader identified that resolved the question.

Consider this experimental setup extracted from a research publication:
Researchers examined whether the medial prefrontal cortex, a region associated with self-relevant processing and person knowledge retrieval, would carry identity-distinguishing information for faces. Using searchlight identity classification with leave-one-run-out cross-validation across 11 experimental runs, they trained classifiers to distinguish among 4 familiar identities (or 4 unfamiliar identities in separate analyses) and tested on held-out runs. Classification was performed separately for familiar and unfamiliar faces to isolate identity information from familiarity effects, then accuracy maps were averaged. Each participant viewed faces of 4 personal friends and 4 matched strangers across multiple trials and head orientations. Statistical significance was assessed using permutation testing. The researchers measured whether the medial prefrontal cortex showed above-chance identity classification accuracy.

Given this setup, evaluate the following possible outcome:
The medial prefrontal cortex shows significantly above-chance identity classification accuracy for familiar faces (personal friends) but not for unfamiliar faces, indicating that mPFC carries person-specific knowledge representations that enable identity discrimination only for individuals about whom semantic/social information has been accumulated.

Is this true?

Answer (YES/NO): NO